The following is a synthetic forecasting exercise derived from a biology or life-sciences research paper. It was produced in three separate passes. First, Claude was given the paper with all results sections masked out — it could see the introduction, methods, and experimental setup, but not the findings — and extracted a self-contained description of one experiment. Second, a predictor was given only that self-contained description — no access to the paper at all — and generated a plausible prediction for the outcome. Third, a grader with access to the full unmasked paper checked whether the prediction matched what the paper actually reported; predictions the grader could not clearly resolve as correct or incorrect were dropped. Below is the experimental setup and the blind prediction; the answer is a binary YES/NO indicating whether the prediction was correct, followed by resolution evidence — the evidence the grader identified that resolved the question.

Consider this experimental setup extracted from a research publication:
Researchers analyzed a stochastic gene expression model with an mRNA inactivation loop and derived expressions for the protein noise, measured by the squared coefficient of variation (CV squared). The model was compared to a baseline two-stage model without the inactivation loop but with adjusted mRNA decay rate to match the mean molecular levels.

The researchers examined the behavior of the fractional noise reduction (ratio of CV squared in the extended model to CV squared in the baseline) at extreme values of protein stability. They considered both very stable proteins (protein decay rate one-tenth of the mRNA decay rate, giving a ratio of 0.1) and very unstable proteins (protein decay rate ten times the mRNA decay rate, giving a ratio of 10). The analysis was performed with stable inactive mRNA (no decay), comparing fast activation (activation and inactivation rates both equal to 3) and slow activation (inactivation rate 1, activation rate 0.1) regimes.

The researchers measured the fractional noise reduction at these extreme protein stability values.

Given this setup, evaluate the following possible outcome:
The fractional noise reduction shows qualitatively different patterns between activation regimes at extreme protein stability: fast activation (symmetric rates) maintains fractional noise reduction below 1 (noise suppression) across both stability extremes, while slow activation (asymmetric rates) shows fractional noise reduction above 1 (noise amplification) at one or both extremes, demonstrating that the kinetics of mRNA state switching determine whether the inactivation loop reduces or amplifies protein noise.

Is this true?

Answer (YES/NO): NO